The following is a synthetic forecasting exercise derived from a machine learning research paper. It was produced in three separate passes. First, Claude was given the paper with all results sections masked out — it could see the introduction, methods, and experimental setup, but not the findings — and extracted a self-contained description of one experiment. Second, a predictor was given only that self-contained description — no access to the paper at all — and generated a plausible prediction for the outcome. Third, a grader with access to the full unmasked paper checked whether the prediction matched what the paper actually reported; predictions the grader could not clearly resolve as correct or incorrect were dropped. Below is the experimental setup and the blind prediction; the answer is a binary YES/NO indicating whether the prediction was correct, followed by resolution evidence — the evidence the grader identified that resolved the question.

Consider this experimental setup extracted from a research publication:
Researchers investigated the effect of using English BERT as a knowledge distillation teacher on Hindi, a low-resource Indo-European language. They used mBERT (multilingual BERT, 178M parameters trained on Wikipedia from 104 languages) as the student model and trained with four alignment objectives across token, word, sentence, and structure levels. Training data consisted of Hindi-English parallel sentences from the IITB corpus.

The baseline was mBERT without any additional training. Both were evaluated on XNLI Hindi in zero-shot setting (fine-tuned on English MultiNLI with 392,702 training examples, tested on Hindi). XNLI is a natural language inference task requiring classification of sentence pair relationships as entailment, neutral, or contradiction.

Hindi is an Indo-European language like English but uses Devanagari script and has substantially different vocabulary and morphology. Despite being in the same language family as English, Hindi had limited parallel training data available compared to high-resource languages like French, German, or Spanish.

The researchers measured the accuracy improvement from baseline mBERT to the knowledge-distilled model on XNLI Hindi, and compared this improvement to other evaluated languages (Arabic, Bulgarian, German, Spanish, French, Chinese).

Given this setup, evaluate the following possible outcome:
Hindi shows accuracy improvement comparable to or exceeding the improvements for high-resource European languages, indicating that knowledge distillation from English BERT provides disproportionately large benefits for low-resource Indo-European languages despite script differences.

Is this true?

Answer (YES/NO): YES